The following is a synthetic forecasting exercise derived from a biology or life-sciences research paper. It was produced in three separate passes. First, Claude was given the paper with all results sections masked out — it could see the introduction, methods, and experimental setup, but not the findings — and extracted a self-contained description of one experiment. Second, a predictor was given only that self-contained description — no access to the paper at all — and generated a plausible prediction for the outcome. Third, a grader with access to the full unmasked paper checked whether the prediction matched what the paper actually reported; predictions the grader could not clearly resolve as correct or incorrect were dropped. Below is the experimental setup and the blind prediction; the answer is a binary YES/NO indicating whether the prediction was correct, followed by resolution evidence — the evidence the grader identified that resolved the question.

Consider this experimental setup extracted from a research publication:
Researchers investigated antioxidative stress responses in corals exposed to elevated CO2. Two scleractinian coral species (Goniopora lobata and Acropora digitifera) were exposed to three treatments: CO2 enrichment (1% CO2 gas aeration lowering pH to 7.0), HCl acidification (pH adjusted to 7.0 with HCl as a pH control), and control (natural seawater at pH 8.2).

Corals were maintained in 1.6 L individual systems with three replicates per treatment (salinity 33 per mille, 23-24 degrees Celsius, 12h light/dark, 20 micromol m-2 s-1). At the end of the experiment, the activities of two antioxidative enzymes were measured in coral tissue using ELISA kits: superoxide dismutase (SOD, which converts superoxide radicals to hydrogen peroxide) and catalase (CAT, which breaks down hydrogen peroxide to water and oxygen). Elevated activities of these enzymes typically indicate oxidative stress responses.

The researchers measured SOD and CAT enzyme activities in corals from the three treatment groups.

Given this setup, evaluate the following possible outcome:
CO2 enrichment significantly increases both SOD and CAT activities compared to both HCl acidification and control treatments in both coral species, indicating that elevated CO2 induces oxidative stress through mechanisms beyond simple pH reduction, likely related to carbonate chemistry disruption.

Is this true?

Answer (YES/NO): NO